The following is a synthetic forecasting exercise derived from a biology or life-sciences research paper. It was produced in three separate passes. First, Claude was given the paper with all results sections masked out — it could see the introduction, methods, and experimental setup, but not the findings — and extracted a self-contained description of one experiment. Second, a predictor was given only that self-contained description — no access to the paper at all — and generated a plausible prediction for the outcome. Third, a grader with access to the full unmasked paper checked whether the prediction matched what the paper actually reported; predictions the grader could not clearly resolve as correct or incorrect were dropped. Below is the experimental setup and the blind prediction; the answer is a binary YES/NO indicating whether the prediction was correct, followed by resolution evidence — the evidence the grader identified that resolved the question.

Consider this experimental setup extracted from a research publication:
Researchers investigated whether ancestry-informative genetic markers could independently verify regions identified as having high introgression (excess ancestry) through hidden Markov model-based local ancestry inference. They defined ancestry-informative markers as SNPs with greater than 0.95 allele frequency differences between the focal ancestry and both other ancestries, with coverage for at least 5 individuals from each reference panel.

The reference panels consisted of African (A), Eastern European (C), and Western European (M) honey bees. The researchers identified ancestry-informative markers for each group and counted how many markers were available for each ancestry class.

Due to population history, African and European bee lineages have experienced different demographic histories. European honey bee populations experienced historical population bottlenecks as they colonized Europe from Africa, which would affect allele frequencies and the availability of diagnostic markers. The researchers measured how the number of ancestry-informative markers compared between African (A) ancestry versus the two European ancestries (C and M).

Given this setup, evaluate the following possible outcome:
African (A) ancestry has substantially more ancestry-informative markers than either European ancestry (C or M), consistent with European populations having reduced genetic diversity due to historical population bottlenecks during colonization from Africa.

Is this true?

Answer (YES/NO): NO